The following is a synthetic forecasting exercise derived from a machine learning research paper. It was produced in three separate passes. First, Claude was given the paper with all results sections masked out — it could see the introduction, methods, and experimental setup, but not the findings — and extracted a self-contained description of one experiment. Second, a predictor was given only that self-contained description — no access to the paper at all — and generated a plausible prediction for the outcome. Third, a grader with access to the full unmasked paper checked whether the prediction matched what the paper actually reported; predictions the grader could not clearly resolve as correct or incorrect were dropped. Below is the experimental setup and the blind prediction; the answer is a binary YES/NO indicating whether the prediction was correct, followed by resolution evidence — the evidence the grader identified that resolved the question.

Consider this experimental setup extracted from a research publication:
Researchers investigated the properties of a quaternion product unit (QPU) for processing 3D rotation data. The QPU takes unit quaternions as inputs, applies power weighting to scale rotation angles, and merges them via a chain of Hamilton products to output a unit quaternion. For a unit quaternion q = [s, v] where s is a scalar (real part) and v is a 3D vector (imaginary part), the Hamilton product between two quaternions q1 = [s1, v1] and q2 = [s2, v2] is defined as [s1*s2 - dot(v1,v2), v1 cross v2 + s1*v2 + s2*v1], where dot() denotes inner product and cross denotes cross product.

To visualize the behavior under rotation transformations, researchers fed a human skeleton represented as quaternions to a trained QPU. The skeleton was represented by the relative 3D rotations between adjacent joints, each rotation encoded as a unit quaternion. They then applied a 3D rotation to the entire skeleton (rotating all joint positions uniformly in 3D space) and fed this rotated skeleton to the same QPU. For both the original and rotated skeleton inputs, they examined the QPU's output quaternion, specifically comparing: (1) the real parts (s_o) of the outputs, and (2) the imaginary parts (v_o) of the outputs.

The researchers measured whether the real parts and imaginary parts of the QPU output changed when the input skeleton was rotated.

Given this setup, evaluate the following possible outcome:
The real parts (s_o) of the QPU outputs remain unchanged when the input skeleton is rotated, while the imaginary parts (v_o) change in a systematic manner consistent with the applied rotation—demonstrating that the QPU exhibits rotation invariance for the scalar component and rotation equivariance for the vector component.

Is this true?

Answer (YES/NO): YES